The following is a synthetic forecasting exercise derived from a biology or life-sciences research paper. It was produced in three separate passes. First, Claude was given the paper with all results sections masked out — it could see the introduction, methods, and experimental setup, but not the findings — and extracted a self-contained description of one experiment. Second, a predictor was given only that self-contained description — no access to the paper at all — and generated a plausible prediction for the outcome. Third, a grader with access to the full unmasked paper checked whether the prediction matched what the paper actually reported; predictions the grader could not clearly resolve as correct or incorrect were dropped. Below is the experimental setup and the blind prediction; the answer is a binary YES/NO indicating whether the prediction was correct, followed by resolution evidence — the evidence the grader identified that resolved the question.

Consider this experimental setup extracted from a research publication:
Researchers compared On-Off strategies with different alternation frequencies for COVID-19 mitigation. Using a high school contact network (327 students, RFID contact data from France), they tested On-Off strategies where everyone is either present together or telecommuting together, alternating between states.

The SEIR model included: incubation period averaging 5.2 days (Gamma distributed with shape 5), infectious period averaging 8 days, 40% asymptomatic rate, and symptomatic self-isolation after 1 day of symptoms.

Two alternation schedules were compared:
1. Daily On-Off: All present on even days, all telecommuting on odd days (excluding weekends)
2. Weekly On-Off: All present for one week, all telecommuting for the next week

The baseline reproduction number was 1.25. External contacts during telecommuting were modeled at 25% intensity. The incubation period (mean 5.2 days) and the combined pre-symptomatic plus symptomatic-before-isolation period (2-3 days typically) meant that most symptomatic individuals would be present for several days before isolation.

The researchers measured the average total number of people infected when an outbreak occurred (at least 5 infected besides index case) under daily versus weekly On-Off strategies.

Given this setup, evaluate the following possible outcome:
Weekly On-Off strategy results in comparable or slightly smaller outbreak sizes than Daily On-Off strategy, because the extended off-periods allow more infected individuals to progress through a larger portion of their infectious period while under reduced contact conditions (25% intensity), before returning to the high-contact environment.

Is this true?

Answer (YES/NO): YES